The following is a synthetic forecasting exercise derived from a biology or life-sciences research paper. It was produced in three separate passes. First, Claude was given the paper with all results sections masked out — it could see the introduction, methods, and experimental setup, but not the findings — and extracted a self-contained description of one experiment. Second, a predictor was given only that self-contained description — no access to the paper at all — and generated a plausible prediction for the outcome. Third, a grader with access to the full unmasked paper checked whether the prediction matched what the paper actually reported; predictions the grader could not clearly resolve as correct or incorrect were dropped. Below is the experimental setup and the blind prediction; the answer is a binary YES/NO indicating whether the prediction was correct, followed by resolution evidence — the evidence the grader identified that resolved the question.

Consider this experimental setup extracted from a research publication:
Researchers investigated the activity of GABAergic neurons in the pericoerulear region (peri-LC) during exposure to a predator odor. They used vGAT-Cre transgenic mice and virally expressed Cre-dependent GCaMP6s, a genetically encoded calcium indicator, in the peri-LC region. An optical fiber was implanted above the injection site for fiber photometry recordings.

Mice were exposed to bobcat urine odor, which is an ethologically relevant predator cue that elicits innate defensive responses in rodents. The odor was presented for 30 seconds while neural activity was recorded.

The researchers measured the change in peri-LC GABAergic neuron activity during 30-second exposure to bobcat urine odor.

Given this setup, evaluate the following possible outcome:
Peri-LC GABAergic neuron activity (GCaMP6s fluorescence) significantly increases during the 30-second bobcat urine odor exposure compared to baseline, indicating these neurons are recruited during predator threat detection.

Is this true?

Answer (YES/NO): YES